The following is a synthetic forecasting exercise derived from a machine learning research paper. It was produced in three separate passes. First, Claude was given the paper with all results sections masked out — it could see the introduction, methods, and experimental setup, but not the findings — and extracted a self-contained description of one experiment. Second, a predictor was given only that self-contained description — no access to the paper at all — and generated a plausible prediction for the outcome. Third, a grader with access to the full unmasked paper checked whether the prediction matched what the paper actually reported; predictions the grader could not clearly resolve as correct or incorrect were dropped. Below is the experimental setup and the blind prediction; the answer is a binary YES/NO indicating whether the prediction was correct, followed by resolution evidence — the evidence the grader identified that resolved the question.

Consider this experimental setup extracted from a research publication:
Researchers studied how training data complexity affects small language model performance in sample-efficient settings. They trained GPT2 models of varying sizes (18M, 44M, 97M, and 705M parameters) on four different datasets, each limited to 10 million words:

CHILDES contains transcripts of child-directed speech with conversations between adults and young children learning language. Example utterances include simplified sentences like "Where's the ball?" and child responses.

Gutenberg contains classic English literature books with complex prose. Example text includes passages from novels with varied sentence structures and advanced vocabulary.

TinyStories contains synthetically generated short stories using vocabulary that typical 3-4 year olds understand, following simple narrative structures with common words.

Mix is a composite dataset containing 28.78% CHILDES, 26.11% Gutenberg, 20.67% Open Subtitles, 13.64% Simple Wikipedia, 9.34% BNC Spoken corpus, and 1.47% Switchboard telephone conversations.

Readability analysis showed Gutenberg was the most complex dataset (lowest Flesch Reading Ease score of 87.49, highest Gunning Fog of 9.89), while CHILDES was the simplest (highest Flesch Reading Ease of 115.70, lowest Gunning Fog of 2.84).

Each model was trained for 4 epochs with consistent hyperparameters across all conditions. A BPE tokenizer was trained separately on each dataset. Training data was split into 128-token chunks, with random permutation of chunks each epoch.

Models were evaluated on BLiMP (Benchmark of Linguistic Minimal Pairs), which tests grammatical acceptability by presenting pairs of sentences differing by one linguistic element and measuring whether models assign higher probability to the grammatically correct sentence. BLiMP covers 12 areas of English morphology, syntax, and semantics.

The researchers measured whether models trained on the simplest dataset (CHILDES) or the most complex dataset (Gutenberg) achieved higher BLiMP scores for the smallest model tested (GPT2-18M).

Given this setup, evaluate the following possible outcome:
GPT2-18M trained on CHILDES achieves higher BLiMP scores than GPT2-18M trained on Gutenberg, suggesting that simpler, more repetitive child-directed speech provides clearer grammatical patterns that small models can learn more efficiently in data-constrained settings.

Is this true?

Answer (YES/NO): NO